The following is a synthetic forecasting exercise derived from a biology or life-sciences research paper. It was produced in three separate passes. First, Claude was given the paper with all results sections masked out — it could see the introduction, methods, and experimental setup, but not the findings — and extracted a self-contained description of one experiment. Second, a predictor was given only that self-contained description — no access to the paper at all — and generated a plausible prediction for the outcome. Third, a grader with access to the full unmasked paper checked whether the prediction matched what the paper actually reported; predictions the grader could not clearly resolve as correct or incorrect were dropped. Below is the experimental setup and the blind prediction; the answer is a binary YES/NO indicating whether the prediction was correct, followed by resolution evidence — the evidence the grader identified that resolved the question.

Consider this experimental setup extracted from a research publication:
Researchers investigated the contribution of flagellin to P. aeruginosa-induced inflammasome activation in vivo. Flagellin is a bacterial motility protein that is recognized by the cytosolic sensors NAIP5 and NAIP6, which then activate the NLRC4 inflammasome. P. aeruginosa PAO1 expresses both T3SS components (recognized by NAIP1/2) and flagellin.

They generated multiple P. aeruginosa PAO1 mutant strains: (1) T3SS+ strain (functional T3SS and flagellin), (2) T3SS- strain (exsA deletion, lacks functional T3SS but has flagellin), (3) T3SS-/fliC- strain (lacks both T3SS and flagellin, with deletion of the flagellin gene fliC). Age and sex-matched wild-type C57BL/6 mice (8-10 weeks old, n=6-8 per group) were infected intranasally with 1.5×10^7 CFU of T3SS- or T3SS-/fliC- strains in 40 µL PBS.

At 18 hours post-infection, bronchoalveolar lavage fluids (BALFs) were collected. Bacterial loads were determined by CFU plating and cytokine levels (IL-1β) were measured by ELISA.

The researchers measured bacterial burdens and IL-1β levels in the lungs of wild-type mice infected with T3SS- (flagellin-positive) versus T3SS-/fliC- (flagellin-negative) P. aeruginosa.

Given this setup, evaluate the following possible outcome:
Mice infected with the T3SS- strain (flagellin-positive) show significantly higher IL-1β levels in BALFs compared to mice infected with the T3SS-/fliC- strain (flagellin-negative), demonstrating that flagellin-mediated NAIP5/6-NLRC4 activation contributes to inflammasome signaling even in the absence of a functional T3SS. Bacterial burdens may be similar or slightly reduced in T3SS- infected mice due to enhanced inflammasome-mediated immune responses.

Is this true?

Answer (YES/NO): YES